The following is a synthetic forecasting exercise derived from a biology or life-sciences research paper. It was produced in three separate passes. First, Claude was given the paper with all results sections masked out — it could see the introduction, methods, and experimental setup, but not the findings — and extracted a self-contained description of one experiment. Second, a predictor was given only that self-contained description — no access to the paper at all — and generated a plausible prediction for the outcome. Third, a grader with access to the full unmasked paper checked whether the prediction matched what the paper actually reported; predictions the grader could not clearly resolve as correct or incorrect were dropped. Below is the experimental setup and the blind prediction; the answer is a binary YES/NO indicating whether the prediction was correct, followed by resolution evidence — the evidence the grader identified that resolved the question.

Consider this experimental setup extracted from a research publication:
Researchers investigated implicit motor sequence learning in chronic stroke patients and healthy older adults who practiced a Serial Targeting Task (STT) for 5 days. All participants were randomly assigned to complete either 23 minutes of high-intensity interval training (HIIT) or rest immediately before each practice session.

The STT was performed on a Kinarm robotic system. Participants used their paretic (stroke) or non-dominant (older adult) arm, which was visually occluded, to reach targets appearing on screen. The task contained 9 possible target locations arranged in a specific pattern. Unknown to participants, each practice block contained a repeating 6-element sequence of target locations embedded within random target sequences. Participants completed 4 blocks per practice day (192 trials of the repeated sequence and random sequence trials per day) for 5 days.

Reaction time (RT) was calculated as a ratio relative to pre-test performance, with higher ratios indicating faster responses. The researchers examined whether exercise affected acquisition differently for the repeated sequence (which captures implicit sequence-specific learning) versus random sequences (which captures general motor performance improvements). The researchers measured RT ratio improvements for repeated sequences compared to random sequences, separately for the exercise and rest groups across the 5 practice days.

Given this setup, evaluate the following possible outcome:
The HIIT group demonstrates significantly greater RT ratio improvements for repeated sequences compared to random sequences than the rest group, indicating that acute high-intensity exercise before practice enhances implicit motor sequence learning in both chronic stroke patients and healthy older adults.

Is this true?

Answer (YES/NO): NO